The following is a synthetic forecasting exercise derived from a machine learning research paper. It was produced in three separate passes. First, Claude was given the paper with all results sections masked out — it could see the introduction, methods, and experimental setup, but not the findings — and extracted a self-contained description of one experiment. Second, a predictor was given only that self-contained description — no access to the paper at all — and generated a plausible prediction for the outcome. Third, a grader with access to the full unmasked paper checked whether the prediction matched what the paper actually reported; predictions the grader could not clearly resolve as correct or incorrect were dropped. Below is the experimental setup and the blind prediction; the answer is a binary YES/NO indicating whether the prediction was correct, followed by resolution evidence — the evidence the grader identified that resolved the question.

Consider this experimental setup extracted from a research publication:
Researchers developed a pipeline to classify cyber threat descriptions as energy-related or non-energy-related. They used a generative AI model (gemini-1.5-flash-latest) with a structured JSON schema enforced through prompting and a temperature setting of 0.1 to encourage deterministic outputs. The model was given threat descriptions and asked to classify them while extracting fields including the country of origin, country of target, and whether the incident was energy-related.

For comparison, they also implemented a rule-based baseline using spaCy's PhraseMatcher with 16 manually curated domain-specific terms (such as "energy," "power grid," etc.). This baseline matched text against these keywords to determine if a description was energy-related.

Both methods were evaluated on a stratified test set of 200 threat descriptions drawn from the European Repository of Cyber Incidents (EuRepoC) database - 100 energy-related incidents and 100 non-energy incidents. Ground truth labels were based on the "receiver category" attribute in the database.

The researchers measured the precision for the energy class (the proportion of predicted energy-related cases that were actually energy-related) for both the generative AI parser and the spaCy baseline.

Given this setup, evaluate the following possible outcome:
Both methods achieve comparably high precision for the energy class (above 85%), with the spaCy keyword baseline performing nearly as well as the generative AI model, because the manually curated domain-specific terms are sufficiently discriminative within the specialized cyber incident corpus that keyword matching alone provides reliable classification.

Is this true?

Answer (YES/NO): NO